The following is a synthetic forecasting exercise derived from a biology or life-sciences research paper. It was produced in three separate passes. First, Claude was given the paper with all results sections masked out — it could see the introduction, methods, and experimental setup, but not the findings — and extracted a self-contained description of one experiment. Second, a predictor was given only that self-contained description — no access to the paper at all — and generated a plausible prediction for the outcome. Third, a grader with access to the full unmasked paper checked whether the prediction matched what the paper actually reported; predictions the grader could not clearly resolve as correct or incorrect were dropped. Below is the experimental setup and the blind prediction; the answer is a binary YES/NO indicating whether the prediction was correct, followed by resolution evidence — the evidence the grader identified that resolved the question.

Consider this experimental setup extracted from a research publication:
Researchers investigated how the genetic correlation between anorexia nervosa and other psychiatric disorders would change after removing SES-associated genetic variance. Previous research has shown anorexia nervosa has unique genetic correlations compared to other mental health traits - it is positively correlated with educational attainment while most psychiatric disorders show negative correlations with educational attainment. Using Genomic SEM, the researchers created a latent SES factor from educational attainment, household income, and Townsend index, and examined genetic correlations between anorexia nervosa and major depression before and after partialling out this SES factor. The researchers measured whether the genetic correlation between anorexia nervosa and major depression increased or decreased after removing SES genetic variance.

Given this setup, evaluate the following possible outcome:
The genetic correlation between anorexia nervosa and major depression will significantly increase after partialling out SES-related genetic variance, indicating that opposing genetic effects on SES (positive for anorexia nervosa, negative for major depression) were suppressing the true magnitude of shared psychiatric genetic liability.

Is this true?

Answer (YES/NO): YES